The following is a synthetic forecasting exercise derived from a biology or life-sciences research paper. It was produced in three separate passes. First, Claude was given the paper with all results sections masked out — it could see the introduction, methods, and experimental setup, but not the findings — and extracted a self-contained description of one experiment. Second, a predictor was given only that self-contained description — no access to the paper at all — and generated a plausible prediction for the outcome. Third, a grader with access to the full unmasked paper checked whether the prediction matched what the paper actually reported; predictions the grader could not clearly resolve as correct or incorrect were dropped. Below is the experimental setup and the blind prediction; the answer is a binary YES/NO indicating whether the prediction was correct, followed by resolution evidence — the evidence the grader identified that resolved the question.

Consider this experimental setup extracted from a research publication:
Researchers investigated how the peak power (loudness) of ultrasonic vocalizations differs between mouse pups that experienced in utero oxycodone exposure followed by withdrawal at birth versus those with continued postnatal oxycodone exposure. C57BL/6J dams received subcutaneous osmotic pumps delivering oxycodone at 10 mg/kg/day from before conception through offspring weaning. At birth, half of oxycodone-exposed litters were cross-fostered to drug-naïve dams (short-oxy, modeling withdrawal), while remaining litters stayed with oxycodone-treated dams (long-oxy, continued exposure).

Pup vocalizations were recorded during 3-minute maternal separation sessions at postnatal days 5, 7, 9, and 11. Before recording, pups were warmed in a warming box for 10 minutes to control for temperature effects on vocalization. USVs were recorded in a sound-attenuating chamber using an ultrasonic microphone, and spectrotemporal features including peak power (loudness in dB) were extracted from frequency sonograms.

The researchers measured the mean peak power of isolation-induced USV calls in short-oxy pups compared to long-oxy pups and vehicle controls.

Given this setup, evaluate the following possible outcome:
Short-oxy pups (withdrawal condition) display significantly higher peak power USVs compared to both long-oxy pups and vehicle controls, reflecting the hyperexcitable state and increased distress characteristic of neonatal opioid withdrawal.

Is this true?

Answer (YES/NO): YES